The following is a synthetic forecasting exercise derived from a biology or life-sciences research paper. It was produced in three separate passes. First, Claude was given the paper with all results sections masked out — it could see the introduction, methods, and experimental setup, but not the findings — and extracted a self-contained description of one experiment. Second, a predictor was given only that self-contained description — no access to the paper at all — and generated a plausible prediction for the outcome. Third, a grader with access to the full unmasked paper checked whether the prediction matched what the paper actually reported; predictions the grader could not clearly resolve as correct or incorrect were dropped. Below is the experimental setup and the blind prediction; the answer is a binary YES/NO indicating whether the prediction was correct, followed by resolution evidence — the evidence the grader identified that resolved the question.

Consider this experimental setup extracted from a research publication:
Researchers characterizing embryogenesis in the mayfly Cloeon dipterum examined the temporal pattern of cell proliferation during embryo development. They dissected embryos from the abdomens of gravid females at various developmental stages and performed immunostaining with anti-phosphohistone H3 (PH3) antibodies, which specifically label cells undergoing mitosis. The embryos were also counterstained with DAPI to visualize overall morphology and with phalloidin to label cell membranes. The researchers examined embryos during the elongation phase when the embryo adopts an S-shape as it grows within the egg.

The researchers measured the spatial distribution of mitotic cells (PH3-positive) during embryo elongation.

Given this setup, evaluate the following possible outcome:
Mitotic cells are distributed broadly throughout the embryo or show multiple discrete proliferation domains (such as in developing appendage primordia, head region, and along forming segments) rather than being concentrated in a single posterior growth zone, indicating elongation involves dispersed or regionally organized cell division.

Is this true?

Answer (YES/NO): NO